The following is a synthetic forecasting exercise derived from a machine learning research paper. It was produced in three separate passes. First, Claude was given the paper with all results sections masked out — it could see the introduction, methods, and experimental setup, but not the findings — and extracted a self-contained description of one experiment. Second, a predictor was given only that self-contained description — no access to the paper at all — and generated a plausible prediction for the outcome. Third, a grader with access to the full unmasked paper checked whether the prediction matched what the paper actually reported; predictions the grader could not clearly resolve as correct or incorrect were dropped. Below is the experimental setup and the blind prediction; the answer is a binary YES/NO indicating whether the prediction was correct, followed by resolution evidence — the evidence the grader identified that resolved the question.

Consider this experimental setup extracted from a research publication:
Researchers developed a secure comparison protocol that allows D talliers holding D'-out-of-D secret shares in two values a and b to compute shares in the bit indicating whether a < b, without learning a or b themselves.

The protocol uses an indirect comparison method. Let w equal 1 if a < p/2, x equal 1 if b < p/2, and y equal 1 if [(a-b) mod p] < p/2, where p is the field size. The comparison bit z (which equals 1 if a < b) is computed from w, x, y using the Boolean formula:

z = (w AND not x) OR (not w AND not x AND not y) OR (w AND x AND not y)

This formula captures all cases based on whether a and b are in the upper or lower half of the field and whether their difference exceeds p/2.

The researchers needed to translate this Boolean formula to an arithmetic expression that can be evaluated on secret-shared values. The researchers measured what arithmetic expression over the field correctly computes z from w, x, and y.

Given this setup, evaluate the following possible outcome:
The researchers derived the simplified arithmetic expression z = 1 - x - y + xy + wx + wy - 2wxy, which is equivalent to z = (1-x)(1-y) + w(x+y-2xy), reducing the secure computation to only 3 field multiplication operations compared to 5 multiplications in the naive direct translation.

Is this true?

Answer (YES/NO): NO